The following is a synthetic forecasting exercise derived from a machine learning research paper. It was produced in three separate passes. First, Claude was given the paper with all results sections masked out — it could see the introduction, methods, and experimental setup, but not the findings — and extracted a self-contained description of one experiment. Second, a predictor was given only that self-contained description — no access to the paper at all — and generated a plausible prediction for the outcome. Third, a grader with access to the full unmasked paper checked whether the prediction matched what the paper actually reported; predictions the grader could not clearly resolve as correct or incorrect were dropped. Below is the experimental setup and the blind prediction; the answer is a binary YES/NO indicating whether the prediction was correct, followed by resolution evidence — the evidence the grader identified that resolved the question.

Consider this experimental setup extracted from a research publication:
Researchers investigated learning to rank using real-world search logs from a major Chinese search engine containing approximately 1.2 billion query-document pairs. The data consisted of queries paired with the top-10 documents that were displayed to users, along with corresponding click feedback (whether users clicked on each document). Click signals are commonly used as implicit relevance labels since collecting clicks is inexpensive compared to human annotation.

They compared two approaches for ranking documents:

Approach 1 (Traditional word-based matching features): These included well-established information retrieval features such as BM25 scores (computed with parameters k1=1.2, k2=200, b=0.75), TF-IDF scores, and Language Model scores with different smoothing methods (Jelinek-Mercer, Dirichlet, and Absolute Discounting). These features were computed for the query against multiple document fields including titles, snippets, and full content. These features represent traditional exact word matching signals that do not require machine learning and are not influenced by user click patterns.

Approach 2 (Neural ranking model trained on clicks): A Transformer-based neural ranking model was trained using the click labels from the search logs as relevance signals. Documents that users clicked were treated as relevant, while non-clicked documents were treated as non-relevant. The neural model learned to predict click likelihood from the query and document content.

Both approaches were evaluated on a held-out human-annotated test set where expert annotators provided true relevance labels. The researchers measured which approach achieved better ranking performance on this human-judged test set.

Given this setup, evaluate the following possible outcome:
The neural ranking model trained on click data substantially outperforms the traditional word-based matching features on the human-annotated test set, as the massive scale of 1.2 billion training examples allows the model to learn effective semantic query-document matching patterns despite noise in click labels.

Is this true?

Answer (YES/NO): NO